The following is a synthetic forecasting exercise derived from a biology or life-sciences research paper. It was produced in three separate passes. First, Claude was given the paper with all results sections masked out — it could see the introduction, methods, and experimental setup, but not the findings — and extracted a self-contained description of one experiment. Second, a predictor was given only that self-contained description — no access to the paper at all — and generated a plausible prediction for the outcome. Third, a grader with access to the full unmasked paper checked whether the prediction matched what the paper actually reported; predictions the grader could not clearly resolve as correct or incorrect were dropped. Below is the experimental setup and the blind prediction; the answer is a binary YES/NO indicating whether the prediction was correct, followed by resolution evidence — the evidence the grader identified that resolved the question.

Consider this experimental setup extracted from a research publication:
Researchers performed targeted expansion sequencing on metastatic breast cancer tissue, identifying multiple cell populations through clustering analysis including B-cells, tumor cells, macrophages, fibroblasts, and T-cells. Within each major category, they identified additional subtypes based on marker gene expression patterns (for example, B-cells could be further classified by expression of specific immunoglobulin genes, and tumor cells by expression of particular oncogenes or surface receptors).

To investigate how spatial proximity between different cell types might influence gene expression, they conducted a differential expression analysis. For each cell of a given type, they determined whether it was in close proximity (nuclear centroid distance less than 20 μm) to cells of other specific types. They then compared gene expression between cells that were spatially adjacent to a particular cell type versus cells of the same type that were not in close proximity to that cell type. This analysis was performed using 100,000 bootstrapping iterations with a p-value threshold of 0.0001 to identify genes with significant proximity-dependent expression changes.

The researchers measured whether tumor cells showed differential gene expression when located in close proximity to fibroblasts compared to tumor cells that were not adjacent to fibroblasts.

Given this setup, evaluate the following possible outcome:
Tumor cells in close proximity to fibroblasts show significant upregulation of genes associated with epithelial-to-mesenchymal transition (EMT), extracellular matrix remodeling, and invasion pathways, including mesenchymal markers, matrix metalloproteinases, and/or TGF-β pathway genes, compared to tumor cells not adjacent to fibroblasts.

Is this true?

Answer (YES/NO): NO